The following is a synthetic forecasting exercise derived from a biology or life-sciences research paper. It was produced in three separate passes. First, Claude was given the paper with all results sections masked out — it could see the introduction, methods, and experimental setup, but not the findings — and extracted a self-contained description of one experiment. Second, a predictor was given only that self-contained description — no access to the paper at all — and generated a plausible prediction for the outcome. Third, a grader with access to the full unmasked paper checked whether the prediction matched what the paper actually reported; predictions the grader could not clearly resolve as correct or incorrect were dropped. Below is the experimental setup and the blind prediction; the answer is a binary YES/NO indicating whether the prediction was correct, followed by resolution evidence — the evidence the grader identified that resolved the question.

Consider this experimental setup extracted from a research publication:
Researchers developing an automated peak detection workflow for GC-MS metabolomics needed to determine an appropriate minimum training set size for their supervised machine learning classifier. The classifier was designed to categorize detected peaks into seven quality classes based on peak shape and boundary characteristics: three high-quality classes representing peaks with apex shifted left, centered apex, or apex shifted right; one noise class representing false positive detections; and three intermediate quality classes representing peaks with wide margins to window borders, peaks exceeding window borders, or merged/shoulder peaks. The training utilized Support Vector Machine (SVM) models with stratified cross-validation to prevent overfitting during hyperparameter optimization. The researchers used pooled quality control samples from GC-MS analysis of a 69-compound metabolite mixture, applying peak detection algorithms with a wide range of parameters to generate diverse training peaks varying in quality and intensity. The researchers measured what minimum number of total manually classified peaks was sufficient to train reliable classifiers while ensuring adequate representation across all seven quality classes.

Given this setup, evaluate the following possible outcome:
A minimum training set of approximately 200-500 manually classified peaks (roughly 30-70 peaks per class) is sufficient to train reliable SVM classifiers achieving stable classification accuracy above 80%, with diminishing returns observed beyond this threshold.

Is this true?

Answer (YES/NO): NO